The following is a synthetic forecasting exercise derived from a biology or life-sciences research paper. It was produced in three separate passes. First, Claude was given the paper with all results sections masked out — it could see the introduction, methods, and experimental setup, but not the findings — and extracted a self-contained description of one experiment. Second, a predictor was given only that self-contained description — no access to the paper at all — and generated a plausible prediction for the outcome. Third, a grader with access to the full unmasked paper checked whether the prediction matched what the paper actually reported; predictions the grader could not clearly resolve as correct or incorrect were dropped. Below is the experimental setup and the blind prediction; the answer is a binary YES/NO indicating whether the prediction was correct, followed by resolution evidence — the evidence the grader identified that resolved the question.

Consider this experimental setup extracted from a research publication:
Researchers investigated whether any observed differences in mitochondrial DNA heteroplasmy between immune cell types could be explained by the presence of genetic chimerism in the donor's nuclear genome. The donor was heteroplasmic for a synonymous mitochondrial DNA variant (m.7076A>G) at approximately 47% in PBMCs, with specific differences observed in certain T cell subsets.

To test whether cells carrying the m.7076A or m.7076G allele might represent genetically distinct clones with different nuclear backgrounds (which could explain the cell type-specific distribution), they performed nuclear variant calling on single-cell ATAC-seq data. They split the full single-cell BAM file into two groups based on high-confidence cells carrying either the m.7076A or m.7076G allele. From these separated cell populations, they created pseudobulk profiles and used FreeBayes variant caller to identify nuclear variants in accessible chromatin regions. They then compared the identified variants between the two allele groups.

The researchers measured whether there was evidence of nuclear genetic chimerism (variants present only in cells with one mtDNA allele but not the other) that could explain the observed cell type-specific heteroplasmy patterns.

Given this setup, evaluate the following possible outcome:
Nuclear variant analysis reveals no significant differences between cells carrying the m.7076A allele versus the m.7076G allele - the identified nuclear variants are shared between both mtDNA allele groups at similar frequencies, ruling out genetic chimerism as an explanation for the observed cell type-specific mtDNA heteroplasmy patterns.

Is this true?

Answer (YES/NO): YES